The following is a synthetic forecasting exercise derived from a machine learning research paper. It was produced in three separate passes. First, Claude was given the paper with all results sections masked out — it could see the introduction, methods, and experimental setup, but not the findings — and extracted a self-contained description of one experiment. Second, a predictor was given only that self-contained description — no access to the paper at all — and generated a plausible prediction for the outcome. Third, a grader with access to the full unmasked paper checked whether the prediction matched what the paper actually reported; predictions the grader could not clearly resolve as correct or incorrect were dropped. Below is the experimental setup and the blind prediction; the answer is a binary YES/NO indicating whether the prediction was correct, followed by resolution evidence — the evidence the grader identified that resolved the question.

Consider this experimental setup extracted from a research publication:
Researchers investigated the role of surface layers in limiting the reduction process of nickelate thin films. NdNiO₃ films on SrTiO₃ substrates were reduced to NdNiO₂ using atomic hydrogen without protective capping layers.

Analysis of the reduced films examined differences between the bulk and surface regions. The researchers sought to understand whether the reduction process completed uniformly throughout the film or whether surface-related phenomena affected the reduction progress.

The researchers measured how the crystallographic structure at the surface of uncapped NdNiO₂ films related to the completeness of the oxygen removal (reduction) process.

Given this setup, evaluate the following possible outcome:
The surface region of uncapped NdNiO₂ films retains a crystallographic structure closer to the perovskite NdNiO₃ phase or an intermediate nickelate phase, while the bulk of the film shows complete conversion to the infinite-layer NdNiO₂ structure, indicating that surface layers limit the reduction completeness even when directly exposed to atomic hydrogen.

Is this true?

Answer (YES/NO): NO